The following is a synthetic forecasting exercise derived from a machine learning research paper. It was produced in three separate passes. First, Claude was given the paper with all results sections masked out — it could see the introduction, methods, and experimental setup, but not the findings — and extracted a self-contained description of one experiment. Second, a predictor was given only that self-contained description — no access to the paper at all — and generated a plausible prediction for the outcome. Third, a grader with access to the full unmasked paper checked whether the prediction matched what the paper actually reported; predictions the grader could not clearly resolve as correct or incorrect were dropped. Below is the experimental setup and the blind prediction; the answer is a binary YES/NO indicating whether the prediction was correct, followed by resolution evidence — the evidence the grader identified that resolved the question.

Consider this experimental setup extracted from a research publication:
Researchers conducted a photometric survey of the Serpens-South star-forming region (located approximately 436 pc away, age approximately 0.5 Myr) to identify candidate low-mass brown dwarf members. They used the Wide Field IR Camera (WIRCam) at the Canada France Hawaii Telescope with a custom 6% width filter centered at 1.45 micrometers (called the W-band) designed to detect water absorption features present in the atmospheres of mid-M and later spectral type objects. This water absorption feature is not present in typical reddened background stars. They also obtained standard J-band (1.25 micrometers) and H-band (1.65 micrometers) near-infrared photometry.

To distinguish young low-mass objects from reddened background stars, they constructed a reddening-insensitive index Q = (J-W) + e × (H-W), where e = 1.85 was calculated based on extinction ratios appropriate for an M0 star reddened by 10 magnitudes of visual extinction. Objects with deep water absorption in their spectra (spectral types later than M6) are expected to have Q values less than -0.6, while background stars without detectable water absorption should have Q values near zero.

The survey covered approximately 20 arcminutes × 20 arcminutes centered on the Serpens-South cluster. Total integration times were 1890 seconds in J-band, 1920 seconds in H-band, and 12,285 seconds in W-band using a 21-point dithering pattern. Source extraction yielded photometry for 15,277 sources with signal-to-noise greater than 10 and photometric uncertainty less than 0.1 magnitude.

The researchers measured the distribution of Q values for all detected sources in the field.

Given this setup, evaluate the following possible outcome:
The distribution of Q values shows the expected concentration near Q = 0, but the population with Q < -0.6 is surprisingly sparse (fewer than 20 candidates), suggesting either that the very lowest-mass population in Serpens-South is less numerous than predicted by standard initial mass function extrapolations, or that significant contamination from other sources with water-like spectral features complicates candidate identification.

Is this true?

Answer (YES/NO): NO